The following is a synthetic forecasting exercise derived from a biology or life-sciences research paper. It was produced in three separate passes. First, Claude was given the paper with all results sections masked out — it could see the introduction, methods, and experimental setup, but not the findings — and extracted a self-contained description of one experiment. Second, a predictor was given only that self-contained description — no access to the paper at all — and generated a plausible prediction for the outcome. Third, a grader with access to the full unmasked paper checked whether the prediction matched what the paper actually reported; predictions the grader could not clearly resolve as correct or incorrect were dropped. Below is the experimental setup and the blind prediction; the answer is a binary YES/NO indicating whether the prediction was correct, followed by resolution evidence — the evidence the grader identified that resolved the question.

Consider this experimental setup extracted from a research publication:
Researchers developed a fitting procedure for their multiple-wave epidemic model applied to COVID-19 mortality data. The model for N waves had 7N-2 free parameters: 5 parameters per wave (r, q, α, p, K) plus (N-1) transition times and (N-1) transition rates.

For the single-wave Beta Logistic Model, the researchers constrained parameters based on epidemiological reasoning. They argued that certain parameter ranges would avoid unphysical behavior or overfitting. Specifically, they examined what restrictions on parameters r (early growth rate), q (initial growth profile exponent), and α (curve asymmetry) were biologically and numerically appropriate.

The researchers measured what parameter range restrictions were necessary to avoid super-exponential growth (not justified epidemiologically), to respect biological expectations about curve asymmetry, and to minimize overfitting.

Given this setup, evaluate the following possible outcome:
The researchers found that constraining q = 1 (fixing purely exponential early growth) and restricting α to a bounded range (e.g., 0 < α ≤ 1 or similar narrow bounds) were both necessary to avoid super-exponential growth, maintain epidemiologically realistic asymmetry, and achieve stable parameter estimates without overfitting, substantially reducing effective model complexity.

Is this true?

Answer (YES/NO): NO